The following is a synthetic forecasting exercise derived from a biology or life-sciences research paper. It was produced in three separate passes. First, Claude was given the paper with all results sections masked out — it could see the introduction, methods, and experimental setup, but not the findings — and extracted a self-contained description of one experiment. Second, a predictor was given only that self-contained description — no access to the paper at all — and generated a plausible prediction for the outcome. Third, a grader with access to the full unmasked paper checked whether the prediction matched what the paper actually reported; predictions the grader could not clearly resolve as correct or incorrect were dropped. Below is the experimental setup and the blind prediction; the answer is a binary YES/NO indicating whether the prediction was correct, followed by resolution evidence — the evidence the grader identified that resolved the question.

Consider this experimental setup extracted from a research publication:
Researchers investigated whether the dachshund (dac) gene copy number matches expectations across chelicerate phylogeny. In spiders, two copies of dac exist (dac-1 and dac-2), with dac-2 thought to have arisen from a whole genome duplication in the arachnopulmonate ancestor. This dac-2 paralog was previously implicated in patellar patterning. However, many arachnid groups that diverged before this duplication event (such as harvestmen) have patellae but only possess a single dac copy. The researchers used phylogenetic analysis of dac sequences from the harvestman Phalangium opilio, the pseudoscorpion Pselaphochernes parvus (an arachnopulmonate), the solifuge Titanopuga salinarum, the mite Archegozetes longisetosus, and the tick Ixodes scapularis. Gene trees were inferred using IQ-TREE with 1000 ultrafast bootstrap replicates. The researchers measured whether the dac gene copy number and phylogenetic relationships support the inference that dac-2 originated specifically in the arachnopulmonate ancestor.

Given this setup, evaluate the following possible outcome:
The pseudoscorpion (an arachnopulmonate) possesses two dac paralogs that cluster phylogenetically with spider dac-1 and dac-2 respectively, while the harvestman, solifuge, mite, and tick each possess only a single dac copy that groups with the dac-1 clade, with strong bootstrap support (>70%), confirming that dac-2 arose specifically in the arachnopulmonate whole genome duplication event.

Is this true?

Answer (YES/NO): NO